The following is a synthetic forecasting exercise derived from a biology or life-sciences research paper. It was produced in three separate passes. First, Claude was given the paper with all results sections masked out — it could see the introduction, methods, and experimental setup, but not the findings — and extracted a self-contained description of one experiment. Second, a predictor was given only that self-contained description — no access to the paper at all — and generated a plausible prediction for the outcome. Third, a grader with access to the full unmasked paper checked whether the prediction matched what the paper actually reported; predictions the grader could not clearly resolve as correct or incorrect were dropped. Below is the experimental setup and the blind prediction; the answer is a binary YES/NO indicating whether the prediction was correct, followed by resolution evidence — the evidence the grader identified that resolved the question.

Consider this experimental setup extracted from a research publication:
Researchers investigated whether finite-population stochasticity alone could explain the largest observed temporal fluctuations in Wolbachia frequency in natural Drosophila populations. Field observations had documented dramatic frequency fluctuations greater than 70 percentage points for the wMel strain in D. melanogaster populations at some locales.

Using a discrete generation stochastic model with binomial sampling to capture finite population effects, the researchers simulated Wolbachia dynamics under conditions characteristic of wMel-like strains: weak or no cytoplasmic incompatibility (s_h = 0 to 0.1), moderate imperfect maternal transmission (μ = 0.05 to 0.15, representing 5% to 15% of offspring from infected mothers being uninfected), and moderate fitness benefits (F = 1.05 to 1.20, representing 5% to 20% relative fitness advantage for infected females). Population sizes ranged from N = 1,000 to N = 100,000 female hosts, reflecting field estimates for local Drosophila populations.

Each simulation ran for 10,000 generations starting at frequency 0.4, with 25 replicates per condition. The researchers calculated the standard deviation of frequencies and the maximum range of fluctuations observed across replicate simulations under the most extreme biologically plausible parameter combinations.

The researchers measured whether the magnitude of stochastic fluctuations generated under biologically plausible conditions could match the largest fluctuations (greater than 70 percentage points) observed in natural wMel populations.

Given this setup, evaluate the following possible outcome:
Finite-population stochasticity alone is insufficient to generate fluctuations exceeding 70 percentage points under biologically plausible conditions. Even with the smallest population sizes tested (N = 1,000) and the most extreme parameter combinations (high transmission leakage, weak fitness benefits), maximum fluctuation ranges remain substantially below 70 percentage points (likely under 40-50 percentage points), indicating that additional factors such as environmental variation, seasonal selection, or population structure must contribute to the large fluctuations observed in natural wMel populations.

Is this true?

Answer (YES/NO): YES